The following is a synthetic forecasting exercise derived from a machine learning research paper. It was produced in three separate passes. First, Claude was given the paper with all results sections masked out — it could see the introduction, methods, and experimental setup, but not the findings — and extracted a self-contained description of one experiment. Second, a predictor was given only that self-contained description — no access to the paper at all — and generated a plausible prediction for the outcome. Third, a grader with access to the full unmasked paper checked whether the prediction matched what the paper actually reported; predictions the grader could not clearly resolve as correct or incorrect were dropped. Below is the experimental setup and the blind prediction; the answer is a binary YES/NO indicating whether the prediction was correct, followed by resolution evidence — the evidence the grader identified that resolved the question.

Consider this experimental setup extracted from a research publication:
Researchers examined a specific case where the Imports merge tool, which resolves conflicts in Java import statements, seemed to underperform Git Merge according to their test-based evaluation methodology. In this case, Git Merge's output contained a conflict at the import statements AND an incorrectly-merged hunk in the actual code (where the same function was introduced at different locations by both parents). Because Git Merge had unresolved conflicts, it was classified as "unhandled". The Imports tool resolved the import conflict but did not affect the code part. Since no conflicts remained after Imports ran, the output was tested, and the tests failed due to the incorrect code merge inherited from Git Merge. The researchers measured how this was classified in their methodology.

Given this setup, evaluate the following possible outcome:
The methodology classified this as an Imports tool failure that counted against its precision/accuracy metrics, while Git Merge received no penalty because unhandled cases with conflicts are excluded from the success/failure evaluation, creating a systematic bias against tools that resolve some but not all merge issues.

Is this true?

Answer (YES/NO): NO